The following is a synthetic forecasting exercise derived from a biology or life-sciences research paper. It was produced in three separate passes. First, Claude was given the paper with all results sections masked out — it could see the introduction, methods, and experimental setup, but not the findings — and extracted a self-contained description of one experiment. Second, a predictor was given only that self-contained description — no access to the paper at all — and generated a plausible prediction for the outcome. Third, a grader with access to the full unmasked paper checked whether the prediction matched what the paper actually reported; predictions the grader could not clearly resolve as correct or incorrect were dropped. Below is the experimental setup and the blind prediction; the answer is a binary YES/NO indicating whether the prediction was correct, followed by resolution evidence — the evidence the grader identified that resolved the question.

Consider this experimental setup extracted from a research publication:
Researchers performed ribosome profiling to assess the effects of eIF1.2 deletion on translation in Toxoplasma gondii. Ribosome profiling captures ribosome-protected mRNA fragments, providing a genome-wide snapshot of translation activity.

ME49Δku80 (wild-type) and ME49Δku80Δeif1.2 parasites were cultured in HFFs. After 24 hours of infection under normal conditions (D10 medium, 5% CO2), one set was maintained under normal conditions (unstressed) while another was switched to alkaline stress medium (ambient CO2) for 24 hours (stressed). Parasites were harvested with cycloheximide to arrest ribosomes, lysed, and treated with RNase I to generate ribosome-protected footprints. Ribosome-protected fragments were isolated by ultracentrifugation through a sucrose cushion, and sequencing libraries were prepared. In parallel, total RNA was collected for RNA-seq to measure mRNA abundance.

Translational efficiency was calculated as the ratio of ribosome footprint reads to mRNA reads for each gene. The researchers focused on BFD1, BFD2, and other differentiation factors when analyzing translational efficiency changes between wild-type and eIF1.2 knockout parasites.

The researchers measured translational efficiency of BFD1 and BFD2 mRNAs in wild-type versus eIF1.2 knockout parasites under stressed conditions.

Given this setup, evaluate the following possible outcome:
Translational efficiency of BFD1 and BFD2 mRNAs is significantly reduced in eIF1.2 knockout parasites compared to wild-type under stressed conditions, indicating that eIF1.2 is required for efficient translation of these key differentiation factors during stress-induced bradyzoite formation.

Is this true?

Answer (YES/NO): NO